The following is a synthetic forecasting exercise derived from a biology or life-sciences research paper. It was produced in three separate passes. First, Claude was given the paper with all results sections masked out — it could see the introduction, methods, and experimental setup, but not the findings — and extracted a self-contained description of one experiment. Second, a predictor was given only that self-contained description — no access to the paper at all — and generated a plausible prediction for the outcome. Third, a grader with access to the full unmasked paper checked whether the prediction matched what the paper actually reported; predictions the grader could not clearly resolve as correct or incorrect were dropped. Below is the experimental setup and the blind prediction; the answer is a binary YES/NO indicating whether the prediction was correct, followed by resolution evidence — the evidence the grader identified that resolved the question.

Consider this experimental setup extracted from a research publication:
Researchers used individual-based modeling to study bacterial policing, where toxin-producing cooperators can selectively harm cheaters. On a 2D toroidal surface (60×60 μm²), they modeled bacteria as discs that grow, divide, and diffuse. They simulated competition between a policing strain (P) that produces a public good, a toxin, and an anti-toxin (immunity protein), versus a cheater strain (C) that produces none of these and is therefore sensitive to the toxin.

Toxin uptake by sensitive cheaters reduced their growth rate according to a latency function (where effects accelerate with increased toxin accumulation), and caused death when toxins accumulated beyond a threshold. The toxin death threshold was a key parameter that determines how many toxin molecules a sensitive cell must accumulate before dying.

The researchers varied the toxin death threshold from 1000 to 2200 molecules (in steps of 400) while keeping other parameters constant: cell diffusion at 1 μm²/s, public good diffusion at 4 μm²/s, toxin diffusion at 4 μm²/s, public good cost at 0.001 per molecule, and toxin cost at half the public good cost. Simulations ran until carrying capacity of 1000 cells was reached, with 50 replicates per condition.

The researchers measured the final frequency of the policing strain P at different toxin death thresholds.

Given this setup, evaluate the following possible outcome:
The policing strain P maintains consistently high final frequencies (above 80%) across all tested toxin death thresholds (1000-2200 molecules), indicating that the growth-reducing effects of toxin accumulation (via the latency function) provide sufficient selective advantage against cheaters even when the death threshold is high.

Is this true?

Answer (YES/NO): NO